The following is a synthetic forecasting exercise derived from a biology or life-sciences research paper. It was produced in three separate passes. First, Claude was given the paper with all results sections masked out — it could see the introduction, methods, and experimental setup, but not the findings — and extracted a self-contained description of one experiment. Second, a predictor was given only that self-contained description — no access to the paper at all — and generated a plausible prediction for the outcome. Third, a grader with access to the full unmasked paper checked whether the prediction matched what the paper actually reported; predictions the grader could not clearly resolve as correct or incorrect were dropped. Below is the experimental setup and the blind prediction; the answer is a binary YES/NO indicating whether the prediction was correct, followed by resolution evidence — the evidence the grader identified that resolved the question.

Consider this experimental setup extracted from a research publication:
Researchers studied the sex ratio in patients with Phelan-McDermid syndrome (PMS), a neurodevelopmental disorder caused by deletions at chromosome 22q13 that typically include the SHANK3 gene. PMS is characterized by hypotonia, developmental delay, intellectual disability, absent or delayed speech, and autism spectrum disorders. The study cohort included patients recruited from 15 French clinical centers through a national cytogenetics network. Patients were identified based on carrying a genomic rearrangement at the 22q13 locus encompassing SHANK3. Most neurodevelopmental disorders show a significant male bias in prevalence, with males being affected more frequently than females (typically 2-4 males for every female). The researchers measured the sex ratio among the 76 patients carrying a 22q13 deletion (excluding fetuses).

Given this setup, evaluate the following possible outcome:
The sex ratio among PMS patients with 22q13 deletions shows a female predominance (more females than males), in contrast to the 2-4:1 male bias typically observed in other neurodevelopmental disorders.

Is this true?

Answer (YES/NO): NO